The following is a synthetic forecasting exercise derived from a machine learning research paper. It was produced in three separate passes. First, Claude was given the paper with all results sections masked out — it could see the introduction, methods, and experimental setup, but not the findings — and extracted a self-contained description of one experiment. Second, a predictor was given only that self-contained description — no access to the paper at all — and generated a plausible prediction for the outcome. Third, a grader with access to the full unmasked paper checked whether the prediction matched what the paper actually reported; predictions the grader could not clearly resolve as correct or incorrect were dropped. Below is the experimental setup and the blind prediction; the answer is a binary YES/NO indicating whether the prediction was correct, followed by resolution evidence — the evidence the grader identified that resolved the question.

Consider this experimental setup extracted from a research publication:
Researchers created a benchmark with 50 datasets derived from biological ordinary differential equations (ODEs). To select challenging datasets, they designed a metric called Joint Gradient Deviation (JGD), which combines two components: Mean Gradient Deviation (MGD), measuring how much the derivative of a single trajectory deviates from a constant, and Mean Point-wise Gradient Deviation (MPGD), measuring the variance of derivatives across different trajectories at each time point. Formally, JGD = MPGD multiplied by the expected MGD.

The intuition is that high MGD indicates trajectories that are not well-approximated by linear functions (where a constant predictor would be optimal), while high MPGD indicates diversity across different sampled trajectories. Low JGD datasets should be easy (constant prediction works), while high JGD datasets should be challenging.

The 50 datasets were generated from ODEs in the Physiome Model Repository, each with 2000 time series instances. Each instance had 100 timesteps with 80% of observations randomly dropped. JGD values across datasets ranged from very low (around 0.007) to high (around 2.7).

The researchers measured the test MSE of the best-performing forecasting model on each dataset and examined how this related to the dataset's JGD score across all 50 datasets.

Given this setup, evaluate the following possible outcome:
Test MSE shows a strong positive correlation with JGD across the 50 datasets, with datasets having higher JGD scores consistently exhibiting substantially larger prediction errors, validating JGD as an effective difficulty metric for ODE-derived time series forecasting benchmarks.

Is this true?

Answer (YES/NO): YES